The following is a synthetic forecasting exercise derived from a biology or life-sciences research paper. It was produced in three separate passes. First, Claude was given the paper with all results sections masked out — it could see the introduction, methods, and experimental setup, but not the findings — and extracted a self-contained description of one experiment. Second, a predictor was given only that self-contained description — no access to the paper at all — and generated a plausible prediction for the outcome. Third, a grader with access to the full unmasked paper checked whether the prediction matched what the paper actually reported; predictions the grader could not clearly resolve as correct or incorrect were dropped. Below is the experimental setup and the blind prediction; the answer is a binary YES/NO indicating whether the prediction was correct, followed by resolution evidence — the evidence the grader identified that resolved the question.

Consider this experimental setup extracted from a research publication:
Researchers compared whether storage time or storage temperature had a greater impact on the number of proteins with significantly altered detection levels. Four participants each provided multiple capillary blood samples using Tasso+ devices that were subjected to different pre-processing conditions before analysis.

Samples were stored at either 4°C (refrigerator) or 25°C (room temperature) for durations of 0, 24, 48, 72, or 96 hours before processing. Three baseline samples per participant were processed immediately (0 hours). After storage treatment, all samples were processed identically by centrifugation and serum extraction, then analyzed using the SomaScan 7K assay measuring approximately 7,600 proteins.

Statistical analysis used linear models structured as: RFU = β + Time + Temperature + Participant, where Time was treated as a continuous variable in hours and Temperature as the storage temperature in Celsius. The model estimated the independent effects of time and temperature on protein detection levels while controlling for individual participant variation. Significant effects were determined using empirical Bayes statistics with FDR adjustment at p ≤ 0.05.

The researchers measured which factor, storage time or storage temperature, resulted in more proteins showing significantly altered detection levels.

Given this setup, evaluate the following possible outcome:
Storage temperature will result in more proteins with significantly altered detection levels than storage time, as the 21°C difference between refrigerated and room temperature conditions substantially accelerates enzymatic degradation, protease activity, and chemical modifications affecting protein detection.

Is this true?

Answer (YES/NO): NO